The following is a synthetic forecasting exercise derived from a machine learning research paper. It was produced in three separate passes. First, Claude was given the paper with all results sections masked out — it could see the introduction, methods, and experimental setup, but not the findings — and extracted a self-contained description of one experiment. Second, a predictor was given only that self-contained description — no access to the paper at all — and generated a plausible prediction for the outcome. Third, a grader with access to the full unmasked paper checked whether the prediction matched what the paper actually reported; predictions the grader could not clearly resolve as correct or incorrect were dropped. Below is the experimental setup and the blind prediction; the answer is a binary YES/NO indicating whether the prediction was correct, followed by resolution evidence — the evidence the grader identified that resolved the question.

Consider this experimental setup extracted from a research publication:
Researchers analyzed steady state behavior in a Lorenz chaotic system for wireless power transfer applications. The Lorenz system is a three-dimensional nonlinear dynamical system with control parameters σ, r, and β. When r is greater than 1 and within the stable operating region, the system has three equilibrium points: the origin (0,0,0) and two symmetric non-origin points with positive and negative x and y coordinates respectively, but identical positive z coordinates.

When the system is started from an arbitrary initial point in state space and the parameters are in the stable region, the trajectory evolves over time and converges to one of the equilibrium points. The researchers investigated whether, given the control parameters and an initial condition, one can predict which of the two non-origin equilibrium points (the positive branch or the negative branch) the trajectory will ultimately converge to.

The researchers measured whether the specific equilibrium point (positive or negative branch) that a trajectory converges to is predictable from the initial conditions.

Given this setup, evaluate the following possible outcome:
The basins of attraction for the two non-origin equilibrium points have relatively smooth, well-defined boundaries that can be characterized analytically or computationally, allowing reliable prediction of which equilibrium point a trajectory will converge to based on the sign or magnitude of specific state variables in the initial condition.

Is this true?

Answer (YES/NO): NO